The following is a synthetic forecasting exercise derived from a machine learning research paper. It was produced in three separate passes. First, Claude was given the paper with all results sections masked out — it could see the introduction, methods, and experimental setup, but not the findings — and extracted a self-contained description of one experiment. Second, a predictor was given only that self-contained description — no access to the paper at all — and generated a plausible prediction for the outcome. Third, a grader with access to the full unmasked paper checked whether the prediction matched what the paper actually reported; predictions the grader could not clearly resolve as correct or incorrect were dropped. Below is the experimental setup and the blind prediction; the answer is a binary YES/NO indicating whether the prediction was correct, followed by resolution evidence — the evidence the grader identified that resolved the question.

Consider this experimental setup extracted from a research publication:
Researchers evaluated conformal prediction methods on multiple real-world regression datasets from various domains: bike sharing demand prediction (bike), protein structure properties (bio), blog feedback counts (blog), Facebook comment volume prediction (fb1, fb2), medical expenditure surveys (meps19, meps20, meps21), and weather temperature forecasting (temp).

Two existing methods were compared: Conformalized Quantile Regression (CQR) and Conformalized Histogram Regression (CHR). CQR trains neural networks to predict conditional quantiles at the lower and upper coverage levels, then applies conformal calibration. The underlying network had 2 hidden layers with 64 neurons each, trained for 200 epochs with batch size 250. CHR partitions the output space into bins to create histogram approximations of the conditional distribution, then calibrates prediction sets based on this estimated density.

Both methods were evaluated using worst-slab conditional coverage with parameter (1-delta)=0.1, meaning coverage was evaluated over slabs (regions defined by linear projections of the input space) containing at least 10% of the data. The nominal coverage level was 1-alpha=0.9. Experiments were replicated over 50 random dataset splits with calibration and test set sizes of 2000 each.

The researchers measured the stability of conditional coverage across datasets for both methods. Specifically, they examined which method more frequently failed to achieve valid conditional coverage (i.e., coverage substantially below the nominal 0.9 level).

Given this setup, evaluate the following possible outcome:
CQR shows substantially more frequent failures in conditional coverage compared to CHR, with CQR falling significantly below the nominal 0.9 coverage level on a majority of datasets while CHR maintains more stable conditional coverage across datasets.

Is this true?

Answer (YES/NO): NO